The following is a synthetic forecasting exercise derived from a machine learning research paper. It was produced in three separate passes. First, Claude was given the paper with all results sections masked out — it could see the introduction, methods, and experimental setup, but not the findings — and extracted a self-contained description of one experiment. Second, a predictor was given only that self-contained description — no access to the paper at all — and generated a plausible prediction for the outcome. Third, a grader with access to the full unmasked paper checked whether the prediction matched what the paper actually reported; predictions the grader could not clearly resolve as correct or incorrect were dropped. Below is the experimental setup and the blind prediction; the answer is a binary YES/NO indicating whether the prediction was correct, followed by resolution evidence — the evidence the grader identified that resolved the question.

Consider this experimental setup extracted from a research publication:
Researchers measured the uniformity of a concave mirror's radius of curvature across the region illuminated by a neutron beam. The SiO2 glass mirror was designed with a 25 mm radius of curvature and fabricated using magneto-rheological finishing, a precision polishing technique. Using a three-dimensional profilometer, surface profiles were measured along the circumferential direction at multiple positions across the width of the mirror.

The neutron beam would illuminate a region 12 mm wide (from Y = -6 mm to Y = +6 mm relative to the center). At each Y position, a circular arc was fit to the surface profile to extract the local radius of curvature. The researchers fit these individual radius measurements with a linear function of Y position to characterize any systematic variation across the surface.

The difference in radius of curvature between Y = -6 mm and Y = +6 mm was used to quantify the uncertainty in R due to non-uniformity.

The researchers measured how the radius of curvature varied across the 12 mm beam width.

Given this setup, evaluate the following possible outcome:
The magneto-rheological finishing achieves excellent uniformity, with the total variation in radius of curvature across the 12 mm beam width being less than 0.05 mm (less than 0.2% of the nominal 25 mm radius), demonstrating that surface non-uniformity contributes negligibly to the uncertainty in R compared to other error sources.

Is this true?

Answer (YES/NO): YES